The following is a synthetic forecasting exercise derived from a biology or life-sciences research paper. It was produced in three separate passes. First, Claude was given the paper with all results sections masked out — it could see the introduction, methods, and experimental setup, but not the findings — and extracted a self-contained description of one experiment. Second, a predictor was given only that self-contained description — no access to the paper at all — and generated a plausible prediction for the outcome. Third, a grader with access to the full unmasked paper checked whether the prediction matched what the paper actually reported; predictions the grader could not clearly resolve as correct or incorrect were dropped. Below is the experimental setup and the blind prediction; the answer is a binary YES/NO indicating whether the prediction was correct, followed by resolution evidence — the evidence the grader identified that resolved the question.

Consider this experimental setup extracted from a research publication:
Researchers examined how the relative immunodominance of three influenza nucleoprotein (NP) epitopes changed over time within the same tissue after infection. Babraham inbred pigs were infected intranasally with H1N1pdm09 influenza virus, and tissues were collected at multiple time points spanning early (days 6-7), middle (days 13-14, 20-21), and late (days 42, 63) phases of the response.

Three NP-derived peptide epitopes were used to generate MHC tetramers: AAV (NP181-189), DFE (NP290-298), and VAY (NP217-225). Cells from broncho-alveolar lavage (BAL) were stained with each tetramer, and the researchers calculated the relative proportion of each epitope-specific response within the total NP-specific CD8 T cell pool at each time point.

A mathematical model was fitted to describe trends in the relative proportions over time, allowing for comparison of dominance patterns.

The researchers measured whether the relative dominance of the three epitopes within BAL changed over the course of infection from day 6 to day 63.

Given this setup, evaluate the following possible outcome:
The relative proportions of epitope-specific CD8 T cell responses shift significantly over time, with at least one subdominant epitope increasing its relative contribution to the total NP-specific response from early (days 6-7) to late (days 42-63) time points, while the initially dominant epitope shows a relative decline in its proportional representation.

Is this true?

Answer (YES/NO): YES